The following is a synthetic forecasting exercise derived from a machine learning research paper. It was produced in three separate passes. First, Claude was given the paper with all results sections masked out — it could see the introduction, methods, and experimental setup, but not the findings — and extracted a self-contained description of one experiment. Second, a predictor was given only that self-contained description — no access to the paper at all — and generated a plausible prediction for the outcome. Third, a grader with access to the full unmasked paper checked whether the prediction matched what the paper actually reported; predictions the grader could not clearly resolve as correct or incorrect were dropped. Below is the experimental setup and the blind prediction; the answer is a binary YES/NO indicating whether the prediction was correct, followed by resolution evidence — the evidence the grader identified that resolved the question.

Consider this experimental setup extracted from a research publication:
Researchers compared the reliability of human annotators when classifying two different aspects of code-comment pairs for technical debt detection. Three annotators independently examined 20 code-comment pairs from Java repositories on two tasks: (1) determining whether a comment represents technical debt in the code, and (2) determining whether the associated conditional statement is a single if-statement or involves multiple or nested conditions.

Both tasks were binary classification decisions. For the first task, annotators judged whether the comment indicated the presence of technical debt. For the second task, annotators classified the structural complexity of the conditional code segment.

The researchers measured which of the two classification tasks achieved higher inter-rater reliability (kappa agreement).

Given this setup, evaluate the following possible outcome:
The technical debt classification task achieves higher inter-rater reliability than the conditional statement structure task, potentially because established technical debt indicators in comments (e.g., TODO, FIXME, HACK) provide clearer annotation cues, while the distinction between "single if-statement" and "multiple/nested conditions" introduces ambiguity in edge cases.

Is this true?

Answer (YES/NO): YES